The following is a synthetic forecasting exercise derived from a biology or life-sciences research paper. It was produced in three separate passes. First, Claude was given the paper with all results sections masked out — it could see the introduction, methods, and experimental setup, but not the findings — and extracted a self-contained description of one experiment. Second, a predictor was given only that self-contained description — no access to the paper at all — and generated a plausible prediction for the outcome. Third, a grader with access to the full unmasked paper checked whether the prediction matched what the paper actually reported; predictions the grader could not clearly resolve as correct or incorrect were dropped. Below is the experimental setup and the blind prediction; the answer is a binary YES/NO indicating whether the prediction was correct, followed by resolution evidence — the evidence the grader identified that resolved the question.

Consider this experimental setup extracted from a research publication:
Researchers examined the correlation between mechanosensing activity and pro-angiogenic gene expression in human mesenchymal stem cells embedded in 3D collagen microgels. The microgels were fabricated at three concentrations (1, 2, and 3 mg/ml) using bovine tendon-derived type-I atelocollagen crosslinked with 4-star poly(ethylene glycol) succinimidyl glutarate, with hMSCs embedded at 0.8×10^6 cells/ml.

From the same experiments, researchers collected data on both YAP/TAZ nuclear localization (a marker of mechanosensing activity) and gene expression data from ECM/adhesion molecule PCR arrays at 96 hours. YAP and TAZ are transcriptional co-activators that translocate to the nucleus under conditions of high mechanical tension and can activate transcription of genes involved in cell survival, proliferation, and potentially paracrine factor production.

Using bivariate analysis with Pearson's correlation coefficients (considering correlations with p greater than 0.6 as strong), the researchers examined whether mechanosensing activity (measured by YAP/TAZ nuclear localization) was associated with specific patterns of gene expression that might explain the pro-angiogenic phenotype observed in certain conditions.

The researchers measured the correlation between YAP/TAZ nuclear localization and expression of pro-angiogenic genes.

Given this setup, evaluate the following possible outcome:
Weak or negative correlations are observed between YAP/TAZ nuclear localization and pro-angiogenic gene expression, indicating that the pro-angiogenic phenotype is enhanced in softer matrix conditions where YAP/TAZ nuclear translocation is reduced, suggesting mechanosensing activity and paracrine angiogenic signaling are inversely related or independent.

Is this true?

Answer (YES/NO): YES